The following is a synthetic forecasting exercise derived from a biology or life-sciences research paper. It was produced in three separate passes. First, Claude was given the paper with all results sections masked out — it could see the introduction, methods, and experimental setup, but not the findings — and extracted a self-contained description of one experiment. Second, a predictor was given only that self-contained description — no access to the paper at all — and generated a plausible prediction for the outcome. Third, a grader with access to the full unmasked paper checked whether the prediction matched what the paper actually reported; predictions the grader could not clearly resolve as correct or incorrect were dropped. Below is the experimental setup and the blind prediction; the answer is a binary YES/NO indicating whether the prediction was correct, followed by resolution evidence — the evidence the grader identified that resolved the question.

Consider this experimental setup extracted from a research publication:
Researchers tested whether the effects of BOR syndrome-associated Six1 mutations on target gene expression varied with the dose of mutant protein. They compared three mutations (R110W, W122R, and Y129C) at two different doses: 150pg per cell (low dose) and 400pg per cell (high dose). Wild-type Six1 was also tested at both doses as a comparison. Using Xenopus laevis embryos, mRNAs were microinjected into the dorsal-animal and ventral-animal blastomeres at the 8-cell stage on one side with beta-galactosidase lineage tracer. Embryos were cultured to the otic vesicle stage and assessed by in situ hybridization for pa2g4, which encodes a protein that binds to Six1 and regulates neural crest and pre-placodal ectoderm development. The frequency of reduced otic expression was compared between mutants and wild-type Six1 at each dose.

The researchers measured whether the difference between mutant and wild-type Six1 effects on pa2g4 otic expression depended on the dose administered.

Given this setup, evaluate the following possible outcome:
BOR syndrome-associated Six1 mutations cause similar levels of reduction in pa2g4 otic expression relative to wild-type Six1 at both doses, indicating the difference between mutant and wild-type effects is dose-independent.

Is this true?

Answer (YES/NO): NO